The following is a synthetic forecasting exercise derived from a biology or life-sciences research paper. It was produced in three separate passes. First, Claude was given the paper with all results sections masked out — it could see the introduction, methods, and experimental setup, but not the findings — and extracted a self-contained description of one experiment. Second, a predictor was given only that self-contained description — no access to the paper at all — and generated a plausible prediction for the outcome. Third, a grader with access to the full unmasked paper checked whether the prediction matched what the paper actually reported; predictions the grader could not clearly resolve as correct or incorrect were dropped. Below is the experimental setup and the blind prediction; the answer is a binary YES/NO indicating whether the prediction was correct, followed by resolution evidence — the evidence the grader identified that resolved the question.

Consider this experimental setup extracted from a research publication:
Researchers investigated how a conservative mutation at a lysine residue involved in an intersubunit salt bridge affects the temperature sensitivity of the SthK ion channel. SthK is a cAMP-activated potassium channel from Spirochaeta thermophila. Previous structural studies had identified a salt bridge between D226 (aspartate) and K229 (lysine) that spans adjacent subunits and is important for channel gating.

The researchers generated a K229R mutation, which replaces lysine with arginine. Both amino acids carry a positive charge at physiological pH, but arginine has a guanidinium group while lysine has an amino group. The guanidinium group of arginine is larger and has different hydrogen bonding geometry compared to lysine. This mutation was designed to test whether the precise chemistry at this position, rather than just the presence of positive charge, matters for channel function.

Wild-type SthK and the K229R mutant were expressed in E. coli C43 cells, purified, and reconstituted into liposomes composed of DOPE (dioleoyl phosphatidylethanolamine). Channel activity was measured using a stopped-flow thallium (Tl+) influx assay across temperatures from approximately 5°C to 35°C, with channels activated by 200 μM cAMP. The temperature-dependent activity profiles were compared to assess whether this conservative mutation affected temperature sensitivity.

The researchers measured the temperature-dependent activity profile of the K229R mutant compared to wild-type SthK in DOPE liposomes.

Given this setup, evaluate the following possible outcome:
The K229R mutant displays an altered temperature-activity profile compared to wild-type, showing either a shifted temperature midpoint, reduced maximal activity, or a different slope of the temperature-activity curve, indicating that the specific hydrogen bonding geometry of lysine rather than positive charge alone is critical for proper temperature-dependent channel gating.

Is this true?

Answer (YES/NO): NO